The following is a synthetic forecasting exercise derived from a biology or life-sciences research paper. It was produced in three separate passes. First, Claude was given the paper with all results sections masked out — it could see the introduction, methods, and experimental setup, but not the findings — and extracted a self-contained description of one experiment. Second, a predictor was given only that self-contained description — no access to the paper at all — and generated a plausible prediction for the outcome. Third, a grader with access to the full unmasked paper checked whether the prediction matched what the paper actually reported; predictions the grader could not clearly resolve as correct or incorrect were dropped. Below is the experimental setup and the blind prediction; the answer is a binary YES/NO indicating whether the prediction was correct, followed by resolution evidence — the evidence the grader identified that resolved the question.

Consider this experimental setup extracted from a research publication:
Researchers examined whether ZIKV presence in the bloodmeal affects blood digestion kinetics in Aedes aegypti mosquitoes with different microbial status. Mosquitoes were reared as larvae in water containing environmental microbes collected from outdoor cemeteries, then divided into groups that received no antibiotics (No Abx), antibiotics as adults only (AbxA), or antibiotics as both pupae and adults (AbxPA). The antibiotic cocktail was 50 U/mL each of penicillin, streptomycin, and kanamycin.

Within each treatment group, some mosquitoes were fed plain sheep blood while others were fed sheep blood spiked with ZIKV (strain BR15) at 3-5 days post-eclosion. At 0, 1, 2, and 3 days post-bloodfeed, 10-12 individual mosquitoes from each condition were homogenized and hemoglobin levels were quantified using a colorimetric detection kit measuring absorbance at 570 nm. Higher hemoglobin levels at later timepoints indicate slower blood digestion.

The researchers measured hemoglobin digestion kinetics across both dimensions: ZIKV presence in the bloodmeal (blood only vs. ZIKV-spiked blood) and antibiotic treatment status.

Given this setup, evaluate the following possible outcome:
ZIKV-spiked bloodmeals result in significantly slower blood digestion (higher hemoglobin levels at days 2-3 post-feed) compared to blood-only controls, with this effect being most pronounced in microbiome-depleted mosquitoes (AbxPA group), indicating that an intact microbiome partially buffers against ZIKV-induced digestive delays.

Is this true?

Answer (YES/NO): NO